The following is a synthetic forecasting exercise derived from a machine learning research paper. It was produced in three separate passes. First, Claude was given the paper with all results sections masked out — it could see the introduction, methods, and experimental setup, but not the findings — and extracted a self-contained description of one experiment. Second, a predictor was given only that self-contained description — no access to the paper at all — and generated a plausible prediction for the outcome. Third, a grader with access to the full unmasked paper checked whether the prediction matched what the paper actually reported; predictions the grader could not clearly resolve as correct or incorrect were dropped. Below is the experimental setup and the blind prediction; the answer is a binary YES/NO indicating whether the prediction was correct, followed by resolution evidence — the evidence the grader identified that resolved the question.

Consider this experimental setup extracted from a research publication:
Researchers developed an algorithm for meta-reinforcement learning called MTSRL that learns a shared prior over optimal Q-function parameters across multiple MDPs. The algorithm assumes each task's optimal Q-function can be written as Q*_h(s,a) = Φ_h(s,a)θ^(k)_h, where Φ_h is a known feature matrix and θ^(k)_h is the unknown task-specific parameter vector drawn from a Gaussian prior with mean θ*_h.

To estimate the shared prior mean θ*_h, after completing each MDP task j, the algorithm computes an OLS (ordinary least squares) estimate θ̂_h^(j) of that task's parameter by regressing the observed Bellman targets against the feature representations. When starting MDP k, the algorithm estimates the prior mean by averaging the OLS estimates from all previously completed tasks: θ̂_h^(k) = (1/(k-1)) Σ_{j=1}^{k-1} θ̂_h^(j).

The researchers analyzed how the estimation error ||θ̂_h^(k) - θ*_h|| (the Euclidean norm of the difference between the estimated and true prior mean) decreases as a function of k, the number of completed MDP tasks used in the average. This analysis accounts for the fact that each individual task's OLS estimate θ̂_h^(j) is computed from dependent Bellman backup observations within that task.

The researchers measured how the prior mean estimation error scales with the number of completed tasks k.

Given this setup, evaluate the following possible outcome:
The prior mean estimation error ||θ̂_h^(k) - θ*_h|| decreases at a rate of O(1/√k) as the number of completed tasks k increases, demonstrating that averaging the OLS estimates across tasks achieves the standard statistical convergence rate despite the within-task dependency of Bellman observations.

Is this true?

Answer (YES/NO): YES